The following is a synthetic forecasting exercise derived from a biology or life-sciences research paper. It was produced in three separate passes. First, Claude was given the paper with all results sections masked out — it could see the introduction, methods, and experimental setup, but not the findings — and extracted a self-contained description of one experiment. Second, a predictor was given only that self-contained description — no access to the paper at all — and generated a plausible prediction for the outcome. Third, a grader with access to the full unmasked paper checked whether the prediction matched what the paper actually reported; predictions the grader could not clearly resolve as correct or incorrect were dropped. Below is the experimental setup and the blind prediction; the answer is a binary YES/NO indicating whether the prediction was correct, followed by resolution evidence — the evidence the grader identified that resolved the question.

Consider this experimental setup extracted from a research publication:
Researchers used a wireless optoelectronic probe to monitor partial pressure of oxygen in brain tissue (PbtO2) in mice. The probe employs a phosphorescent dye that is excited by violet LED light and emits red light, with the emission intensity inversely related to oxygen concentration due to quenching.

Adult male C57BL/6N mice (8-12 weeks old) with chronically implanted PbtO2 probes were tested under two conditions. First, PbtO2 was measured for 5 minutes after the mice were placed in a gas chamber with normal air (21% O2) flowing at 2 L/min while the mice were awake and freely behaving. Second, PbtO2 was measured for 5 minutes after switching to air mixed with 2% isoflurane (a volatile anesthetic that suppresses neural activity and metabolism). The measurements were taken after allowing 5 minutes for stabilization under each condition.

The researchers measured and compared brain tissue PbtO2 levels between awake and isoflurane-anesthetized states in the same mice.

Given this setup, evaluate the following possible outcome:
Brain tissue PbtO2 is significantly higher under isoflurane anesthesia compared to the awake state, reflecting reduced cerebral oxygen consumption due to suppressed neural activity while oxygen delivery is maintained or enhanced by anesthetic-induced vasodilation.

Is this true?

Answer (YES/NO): YES